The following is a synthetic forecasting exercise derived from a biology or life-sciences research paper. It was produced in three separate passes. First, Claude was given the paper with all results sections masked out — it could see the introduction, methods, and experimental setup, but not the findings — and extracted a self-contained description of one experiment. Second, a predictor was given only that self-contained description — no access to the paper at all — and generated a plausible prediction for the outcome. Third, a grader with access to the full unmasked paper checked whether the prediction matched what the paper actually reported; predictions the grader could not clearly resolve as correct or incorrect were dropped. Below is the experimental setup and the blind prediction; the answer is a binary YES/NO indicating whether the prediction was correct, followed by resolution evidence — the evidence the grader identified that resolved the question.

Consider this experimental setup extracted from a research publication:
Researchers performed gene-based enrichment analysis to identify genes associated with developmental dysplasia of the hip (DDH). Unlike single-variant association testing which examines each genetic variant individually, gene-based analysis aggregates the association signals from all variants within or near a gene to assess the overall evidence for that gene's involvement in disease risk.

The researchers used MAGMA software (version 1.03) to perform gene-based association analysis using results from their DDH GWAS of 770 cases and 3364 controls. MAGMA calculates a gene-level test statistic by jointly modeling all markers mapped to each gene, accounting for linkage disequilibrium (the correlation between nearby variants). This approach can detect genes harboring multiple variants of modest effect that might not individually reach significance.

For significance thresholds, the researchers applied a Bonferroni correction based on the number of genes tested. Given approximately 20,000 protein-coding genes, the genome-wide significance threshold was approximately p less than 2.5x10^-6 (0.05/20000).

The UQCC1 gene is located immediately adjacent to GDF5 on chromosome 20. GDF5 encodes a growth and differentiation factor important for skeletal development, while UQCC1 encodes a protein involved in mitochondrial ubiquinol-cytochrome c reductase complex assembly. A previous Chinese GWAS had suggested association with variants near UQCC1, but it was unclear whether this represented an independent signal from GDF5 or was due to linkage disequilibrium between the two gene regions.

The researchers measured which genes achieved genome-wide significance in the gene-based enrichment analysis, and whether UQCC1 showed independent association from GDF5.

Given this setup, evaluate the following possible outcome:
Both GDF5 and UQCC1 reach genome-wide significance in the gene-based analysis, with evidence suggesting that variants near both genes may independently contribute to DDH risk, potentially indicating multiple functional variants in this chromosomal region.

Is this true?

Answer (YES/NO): YES